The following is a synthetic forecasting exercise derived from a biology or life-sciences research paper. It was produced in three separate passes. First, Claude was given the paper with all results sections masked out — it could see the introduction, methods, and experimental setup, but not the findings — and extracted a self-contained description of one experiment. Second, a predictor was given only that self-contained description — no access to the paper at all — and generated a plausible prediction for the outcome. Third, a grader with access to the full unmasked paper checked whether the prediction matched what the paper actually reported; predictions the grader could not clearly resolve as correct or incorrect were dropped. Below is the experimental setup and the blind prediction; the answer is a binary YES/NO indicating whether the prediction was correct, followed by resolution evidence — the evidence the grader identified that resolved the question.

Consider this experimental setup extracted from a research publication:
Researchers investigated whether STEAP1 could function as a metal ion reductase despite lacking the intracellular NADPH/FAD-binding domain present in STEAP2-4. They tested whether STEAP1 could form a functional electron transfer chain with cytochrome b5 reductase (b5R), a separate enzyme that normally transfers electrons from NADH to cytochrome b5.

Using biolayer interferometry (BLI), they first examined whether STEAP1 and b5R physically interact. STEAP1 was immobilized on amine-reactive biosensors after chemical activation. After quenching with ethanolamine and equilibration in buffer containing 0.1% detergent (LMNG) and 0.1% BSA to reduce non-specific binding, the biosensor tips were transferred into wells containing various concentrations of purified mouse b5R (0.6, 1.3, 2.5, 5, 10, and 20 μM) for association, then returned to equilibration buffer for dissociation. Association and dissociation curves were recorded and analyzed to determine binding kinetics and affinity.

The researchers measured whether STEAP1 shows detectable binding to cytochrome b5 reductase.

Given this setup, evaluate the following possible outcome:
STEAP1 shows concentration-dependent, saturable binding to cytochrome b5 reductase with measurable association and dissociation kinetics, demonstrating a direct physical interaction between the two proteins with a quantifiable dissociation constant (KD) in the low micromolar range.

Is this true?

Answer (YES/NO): YES